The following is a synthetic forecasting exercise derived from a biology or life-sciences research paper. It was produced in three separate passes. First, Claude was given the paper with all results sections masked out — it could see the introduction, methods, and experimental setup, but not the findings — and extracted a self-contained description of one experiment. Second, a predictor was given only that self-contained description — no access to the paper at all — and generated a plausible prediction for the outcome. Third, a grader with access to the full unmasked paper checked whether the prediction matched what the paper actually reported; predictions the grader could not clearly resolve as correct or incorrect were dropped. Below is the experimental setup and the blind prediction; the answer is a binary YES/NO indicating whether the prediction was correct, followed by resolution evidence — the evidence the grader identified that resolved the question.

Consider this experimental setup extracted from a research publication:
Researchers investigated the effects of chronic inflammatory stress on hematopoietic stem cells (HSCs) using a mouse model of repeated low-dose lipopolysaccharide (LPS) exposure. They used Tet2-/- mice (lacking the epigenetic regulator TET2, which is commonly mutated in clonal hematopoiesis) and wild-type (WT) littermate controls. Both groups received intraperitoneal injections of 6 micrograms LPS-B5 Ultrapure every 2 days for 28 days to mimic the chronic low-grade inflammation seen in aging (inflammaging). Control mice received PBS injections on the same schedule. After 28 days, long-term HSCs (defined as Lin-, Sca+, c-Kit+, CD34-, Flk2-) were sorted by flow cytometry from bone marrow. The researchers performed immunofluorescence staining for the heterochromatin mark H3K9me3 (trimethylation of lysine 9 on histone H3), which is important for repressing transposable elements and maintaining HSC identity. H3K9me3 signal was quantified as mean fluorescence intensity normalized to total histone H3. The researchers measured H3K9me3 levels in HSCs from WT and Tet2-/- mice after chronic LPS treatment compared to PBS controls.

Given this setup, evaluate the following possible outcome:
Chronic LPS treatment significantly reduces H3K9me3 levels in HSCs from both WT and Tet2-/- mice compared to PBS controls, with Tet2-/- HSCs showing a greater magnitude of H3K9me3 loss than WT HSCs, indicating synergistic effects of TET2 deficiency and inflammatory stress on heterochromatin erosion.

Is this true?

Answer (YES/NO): NO